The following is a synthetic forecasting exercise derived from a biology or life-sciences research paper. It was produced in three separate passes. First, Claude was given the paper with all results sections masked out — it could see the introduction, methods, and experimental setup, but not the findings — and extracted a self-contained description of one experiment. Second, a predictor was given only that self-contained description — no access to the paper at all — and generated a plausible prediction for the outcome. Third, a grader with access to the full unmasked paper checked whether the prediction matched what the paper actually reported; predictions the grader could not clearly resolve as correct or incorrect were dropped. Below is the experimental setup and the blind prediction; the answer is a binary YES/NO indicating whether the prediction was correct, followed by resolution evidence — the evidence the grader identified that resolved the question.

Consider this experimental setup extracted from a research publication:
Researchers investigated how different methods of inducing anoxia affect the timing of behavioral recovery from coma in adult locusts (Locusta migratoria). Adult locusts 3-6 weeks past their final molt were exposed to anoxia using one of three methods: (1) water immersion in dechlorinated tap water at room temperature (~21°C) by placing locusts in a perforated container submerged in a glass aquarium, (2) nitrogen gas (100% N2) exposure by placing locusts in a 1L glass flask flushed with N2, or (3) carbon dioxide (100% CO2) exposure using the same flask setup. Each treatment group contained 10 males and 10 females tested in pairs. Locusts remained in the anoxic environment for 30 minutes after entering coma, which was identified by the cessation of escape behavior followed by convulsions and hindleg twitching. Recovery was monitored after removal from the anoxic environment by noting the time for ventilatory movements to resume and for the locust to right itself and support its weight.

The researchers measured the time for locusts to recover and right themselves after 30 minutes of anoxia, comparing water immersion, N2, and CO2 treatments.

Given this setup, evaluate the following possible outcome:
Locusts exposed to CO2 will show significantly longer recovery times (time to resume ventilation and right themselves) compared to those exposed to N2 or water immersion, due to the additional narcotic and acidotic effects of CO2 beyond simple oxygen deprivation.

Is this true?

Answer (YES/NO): NO